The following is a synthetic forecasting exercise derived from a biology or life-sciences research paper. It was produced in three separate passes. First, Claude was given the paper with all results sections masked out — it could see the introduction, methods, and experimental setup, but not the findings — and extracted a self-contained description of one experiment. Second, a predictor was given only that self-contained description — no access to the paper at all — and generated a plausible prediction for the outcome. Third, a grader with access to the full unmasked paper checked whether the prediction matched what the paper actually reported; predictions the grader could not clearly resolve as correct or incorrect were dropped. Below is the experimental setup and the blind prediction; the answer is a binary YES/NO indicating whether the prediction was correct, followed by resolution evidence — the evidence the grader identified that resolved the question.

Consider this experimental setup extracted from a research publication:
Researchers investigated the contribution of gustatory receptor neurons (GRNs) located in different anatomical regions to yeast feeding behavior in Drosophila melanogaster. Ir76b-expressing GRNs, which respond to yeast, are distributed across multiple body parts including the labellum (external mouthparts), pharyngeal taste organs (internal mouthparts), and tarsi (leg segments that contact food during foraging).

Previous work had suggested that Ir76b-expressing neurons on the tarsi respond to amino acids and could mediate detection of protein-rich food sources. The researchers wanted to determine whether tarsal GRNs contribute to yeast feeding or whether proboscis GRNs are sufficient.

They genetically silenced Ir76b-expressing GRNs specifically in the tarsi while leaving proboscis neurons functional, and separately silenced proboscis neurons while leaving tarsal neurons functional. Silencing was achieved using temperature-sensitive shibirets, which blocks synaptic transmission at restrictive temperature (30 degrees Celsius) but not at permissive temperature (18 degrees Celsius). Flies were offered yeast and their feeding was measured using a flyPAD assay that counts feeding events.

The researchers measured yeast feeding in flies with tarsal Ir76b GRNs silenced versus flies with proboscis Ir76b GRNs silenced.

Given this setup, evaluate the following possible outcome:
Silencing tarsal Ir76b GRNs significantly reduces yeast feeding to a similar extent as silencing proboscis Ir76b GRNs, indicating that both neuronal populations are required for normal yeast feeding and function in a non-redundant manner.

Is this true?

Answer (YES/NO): NO